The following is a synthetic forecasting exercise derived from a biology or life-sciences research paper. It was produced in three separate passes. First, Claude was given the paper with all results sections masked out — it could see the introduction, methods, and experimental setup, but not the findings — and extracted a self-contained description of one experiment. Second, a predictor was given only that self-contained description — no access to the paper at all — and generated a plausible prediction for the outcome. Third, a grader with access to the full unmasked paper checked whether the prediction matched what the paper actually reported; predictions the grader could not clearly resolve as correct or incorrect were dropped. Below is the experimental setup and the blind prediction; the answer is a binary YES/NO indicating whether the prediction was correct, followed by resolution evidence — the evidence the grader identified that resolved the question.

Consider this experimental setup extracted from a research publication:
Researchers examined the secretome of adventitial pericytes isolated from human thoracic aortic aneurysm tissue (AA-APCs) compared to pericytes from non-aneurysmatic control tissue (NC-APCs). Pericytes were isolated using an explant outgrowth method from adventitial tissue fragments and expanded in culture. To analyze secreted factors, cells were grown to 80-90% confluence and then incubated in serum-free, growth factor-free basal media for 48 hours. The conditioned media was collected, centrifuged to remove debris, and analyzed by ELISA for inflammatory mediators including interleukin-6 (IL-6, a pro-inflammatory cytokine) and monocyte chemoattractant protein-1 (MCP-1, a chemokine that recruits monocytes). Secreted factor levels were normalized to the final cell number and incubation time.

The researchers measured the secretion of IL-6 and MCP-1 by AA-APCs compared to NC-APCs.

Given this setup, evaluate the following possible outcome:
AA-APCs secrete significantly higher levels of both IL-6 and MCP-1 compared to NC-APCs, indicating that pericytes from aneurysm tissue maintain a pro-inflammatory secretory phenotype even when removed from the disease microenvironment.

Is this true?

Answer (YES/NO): YES